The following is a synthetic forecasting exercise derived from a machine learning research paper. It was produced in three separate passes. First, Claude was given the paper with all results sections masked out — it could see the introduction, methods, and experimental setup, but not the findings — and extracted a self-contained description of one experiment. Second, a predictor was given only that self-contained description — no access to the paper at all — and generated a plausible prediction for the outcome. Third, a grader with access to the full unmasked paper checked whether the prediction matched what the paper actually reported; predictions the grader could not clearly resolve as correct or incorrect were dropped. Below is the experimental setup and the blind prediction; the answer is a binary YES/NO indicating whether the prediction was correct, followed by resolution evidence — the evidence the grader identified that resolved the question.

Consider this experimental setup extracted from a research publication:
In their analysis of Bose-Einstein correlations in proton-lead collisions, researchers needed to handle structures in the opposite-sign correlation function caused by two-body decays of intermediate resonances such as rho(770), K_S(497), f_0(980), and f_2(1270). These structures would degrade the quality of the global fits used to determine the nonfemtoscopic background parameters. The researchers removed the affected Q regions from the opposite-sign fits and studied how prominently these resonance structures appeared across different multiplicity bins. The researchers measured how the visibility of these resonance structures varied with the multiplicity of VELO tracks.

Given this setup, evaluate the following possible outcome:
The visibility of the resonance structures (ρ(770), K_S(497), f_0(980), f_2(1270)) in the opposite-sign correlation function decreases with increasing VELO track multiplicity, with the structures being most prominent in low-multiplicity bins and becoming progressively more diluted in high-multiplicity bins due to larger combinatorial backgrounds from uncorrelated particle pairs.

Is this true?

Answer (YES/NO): YES